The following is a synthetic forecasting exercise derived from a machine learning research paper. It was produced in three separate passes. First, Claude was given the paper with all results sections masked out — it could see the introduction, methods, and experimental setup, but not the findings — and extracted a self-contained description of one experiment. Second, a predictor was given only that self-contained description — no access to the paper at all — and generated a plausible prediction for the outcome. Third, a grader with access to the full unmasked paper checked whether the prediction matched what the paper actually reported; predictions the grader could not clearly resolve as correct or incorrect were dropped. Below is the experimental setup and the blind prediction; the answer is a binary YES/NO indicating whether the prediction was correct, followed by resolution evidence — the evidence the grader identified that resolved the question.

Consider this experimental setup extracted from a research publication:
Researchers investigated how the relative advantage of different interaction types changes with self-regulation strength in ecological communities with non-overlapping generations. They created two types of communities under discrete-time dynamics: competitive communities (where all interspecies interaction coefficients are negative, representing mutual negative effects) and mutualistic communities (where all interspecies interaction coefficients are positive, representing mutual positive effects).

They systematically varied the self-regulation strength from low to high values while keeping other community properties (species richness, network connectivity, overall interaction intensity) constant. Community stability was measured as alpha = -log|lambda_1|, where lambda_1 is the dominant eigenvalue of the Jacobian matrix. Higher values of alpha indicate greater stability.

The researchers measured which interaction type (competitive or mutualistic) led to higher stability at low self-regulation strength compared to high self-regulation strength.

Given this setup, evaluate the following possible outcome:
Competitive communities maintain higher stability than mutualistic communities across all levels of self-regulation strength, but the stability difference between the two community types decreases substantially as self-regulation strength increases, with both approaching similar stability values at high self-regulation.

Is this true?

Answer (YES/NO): NO